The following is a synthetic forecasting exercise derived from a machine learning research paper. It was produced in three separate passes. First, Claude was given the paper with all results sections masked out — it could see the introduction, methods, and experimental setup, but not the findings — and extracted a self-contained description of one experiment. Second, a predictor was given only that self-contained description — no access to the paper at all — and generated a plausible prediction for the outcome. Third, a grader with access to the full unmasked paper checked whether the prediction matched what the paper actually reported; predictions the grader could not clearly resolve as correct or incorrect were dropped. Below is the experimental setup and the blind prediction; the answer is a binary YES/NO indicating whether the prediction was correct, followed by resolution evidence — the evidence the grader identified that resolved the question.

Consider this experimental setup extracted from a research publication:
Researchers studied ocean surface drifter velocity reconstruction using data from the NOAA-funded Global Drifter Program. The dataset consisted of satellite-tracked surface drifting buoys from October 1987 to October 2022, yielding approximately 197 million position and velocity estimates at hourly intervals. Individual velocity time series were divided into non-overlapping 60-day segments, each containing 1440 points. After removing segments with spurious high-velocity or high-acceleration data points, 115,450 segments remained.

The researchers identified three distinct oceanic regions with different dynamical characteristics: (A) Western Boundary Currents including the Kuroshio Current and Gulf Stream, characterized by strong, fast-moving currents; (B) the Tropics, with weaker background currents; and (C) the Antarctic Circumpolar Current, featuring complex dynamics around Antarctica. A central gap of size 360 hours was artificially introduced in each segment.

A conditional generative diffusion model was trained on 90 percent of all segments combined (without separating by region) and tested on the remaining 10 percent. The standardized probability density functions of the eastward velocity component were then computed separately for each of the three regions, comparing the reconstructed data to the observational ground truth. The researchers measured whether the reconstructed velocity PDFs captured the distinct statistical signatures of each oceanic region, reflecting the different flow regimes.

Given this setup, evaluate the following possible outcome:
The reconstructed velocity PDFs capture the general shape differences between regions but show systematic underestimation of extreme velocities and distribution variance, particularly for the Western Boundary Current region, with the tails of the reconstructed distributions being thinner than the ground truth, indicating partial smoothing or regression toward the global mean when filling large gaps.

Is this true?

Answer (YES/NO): NO